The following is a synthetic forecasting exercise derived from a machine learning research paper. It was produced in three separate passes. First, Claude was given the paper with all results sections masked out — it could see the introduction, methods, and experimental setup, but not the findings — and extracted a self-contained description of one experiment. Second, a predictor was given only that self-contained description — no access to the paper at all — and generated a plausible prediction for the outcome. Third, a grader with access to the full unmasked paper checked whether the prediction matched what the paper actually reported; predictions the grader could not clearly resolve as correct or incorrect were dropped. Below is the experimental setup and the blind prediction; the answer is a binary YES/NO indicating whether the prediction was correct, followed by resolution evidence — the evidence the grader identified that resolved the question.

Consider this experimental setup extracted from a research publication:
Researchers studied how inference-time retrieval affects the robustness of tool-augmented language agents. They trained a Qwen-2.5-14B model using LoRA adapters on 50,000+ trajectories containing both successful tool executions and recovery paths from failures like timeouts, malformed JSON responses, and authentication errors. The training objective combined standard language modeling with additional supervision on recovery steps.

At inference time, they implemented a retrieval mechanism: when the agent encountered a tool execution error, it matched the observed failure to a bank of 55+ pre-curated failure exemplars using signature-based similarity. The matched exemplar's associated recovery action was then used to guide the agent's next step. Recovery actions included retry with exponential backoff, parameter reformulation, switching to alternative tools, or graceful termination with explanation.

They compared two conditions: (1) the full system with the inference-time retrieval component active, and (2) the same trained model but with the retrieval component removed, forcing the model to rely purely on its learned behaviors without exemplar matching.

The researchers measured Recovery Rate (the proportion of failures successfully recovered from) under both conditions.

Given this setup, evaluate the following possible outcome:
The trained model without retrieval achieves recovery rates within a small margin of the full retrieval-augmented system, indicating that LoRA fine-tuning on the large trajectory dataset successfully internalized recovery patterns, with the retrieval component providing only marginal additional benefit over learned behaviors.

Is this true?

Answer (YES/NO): NO